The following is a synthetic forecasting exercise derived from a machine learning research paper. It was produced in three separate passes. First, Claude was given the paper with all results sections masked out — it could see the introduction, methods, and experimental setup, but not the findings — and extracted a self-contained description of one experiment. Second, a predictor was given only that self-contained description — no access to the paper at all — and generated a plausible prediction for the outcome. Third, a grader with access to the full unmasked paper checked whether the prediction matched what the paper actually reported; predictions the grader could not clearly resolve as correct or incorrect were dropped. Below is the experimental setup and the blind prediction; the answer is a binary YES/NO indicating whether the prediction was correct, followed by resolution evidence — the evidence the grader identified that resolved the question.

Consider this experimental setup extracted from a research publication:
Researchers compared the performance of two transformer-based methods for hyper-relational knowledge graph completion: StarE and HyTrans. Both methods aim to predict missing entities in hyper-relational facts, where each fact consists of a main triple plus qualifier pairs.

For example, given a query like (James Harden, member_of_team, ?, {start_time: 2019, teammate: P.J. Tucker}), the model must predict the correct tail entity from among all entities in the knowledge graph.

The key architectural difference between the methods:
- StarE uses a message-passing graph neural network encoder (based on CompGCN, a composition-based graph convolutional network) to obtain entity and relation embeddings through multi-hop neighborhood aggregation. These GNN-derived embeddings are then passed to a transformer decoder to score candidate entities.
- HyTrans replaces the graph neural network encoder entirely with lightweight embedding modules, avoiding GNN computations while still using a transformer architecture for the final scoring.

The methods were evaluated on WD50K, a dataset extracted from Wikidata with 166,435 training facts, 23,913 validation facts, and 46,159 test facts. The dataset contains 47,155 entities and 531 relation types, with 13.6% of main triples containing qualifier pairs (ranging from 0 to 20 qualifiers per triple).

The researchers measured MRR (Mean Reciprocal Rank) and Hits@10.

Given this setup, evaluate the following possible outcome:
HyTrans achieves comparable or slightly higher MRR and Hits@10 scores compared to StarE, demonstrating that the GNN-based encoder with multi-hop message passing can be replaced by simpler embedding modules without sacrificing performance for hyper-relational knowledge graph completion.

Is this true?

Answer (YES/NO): YES